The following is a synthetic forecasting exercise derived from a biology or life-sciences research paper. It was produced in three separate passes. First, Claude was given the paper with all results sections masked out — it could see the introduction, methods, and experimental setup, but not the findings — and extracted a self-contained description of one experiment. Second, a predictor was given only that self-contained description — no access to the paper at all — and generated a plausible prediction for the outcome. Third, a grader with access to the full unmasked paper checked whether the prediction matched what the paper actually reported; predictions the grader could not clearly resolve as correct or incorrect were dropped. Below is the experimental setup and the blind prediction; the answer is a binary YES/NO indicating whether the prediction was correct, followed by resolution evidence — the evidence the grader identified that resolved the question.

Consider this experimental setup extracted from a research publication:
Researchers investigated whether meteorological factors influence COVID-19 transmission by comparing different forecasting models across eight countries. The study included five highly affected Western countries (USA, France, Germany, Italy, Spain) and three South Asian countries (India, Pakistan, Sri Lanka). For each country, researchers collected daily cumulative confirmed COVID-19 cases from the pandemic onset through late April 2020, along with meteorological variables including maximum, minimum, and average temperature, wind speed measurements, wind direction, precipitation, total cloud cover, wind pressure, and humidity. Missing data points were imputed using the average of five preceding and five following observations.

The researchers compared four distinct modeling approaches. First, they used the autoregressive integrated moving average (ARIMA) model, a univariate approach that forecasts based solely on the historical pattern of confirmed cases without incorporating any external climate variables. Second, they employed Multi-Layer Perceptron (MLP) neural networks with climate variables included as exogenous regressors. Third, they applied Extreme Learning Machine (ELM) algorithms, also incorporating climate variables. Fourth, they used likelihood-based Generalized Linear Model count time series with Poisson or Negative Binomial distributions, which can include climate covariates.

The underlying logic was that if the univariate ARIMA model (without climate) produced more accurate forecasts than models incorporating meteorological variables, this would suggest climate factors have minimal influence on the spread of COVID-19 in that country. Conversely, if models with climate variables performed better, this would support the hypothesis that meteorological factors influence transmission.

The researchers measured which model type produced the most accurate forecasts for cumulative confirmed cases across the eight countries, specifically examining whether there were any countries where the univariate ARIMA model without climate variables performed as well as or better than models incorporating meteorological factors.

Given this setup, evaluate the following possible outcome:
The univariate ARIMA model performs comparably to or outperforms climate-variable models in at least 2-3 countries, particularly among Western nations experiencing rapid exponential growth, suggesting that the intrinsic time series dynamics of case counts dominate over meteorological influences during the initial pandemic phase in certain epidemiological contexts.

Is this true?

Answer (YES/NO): NO